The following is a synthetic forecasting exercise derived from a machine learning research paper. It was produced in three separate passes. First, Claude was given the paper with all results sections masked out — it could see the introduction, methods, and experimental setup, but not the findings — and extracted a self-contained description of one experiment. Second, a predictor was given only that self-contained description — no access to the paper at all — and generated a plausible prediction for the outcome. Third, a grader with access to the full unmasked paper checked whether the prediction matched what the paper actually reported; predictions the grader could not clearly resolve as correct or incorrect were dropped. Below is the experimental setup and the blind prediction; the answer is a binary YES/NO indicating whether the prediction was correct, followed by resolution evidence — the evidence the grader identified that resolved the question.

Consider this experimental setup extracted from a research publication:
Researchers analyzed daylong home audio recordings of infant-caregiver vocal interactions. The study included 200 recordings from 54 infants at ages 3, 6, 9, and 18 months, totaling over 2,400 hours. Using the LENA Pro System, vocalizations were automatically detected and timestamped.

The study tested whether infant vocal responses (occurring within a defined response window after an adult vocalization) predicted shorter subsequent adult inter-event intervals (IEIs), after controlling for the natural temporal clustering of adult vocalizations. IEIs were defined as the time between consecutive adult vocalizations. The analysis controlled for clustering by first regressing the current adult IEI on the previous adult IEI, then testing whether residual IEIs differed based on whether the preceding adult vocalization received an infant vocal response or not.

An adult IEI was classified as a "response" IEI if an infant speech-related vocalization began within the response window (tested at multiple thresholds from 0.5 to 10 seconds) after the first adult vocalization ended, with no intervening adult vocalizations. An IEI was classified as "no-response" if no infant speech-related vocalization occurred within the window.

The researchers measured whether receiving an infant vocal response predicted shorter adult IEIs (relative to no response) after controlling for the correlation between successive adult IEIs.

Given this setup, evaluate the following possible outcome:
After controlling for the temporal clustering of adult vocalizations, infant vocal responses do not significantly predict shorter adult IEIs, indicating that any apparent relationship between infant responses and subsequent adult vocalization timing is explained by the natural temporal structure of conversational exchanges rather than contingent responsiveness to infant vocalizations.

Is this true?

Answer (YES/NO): NO